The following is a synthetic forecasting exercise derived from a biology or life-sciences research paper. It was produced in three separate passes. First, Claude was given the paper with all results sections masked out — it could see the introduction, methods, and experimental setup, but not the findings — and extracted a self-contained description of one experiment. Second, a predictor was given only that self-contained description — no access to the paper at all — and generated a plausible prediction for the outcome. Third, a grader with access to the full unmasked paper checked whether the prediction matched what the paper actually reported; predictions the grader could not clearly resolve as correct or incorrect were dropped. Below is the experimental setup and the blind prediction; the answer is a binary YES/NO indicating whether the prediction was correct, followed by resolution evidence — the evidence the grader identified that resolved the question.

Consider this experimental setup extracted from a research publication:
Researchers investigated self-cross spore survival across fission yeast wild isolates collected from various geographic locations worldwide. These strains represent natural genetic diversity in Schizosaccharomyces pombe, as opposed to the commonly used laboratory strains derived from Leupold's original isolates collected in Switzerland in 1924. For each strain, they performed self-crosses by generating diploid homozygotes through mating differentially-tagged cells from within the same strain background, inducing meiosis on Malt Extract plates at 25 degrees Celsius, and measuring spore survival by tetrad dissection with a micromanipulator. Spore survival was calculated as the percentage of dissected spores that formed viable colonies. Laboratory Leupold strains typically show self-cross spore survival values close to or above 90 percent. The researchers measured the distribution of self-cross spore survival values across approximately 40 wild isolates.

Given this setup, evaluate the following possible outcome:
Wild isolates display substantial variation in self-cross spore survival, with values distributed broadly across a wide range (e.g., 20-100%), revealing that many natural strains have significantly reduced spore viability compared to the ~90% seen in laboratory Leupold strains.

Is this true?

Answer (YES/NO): YES